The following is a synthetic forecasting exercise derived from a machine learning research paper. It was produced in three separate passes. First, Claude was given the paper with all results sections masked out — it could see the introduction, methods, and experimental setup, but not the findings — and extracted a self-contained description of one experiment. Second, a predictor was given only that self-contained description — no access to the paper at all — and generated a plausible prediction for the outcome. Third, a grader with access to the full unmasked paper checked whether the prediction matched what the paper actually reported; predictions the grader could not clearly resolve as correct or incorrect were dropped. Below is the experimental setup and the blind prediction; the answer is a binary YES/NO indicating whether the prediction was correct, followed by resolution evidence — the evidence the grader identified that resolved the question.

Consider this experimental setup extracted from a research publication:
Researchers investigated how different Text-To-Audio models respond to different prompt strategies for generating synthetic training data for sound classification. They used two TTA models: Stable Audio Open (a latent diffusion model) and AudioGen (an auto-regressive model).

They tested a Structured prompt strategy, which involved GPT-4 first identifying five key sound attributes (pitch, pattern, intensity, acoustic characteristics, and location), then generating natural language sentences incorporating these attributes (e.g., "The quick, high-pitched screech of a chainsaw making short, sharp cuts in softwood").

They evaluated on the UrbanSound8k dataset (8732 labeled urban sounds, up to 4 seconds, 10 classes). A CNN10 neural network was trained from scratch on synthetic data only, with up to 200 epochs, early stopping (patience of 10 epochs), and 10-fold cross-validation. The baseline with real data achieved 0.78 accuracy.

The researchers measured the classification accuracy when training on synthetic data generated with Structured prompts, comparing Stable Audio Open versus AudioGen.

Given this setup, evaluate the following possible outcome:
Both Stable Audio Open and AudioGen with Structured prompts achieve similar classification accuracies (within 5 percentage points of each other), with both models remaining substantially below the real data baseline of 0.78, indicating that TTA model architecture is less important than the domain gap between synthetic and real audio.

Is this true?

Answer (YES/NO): NO